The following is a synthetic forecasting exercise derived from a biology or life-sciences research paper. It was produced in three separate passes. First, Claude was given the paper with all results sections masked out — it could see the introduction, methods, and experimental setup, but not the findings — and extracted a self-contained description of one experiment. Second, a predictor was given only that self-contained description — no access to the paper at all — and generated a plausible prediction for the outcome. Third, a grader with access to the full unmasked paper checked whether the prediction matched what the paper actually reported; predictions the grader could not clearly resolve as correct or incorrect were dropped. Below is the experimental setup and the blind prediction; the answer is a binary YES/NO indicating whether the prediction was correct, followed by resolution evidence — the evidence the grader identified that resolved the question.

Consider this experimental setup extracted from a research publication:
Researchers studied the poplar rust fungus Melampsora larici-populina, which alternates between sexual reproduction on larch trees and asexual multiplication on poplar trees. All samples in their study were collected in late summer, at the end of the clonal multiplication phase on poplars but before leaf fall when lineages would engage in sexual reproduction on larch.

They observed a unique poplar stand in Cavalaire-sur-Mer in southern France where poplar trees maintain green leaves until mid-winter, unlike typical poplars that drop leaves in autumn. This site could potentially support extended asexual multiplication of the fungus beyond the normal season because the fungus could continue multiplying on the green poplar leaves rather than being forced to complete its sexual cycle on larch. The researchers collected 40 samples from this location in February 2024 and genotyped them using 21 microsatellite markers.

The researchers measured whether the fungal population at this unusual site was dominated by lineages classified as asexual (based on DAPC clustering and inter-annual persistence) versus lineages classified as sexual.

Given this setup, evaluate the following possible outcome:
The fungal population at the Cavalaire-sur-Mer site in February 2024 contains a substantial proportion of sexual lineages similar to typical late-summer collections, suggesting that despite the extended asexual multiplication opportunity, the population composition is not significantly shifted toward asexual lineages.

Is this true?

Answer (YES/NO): YES